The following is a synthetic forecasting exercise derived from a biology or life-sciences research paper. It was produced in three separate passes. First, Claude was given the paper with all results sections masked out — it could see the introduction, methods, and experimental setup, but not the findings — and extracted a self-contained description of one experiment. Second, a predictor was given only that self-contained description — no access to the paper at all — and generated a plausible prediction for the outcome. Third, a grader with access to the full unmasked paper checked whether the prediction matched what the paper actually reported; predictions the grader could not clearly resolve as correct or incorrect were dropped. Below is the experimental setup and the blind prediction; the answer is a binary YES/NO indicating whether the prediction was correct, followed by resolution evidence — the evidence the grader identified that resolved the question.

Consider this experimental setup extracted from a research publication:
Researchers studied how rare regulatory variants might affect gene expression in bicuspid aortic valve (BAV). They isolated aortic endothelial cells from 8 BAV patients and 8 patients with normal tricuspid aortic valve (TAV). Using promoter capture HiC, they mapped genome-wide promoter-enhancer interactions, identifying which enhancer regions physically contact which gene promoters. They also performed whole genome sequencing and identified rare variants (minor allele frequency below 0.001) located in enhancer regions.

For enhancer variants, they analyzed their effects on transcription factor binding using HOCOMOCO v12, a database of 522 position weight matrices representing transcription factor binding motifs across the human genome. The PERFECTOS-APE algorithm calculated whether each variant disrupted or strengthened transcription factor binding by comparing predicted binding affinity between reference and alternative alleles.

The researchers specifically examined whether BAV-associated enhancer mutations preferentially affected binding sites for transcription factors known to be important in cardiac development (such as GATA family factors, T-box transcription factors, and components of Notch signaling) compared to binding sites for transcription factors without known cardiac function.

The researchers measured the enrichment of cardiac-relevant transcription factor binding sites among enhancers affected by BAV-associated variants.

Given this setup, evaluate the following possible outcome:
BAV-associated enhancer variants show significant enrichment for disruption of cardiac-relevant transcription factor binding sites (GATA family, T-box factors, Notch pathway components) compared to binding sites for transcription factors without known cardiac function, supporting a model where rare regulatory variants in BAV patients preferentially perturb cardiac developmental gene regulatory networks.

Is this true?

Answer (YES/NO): NO